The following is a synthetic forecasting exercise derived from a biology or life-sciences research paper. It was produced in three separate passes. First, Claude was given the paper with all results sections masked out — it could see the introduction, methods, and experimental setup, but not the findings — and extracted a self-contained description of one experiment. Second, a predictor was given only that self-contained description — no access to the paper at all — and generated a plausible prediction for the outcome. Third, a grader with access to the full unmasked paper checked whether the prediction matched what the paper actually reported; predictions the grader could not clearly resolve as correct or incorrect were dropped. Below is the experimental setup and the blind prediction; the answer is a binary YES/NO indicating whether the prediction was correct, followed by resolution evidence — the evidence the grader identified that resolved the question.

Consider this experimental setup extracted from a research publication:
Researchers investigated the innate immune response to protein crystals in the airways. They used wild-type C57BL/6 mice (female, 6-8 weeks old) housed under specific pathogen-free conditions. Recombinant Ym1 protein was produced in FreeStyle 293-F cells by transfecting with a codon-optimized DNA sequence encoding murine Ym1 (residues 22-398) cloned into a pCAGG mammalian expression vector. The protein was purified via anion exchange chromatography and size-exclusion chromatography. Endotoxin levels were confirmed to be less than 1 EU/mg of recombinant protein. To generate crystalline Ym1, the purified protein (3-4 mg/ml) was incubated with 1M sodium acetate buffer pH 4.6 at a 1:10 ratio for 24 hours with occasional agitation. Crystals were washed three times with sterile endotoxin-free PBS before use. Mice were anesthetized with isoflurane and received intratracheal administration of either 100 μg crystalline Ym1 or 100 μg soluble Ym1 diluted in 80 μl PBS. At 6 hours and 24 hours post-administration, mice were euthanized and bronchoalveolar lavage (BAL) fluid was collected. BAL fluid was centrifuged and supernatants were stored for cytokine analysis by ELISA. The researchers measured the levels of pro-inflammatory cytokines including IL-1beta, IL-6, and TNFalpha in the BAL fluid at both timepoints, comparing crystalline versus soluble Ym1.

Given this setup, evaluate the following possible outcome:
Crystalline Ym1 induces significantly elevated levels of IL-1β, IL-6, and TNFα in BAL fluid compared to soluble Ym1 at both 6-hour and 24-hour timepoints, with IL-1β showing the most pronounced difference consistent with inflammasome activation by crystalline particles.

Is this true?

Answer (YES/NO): NO